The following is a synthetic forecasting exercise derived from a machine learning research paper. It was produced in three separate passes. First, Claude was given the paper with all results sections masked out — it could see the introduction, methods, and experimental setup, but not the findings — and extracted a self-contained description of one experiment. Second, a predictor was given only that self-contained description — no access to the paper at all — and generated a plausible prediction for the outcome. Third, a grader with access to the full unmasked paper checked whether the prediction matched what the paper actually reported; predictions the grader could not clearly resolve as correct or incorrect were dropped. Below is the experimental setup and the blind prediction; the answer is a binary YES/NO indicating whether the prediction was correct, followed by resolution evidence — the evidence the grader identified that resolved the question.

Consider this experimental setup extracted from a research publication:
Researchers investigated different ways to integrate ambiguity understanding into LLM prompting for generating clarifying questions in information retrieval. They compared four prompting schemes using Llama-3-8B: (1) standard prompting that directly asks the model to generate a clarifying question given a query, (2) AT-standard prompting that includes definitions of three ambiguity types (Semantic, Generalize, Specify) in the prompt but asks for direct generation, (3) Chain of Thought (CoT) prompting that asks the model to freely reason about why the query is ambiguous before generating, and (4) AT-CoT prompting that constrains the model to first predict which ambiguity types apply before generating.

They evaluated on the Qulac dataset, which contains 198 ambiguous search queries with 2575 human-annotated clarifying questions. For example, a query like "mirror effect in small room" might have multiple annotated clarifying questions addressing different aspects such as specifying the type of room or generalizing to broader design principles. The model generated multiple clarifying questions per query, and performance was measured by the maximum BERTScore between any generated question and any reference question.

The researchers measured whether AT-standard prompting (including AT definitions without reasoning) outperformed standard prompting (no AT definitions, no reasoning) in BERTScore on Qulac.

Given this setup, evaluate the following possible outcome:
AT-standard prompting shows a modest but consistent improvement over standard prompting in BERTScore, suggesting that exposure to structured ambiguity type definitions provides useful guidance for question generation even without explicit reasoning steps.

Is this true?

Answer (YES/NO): NO